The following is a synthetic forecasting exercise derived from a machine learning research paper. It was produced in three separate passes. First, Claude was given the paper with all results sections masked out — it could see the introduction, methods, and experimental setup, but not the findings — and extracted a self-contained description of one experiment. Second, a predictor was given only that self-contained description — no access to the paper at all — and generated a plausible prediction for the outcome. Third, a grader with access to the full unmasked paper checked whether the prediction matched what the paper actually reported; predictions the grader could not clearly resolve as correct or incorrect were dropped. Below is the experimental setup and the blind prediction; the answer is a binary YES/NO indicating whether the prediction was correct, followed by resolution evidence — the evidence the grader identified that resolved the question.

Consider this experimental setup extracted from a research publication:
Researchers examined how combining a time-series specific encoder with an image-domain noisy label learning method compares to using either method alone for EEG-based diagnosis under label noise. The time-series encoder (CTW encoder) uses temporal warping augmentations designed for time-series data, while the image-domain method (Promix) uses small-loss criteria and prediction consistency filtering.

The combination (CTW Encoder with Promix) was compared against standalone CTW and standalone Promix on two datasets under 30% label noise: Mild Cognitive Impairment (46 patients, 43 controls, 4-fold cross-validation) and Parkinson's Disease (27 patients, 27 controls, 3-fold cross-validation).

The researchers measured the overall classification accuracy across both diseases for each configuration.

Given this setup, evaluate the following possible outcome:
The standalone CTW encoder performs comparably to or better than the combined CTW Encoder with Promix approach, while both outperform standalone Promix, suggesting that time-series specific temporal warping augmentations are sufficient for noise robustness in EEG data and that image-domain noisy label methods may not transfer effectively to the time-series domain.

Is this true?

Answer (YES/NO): NO